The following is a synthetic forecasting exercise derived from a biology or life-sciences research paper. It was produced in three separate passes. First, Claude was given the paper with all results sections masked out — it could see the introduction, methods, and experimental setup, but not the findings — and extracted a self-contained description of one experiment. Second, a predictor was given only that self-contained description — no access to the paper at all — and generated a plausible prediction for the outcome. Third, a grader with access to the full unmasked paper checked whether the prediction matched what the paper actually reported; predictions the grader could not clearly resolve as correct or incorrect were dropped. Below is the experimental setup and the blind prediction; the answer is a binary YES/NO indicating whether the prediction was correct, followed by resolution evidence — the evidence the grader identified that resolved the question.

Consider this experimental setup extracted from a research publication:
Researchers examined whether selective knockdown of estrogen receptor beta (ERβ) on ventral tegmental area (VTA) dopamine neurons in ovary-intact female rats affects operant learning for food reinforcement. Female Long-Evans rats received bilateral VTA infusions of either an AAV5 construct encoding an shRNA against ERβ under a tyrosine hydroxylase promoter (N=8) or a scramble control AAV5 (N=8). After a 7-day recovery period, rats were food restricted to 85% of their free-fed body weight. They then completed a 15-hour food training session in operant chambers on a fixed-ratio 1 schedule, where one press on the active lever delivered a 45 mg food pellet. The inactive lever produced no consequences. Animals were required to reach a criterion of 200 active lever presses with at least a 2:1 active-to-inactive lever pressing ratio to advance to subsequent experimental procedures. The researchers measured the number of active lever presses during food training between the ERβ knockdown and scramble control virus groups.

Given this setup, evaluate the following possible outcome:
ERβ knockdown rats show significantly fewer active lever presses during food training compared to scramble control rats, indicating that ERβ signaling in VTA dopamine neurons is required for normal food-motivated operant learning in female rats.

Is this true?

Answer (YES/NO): NO